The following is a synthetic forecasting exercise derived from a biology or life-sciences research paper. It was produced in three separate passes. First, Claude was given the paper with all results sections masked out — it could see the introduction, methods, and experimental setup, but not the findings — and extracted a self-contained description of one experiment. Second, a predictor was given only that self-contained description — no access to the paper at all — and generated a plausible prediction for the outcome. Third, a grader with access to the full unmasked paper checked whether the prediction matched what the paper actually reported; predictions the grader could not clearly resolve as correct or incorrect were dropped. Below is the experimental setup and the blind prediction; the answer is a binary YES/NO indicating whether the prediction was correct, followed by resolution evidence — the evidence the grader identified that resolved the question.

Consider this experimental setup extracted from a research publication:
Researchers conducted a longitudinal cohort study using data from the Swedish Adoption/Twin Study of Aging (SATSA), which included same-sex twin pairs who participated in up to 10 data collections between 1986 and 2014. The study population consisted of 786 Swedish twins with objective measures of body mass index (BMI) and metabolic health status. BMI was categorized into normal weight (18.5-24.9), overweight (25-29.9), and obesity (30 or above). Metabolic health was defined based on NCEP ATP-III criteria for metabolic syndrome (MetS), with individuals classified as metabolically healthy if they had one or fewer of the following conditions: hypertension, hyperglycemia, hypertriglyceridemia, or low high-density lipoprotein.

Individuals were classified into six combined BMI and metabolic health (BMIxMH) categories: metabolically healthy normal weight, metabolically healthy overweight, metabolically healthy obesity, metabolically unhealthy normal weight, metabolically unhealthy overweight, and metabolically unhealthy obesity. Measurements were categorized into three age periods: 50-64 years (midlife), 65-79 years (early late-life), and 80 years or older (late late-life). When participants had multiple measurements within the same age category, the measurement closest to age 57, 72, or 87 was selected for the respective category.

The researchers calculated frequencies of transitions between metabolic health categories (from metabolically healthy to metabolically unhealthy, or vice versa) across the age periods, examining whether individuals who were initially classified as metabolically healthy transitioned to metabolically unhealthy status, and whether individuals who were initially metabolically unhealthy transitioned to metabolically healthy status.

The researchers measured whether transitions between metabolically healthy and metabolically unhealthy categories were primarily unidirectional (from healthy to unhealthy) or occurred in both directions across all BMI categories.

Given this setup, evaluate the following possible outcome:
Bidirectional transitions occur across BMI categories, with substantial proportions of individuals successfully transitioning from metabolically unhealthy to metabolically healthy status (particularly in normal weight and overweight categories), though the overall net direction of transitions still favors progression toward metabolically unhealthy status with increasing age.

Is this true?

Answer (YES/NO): YES